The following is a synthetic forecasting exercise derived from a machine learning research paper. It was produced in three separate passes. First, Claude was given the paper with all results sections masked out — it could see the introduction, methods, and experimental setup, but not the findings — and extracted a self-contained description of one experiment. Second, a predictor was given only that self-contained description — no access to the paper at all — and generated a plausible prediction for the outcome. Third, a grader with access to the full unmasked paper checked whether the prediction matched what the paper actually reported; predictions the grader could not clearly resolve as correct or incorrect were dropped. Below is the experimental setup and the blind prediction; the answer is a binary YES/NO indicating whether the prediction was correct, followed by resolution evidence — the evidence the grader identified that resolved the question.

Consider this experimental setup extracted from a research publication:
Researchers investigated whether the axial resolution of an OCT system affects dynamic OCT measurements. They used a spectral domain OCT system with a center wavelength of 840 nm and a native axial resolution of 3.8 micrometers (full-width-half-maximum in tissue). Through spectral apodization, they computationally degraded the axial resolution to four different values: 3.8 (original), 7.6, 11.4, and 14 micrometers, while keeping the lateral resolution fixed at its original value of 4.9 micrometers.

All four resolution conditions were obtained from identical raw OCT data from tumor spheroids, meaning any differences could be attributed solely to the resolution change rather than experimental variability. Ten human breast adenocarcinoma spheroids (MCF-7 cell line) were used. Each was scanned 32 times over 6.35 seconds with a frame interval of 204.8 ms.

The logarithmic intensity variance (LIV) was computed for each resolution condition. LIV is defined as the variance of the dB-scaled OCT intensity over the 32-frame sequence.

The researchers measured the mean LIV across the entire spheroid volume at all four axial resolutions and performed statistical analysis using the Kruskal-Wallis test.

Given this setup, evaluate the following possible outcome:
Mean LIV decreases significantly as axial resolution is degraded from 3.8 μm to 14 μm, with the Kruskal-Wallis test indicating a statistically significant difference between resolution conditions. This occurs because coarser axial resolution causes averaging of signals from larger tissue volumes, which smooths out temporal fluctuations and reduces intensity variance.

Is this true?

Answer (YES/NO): NO